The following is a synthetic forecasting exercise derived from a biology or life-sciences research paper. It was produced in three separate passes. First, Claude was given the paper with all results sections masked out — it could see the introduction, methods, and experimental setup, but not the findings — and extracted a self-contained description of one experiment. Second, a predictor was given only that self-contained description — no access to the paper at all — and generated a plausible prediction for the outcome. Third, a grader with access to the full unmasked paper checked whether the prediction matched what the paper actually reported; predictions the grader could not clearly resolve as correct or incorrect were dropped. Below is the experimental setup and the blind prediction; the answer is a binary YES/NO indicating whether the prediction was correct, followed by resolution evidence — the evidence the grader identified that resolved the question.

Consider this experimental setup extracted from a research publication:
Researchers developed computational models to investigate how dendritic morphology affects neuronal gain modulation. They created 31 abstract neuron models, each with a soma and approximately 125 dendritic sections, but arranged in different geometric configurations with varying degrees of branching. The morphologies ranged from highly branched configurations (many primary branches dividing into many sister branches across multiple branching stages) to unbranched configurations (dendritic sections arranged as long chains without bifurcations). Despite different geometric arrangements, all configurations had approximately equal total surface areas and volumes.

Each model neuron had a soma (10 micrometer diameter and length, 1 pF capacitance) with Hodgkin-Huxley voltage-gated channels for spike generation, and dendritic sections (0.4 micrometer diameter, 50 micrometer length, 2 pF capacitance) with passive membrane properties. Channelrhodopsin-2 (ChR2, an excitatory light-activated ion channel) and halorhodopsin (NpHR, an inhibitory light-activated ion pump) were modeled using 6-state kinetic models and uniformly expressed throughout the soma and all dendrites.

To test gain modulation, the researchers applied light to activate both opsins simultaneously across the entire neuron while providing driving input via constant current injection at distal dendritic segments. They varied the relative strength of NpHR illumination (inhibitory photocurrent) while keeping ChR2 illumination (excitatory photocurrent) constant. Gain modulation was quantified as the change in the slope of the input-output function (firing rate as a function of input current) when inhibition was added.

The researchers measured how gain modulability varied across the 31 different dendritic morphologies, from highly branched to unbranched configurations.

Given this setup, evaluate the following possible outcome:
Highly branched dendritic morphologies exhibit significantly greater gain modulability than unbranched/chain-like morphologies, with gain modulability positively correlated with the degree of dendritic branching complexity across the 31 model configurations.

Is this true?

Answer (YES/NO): NO